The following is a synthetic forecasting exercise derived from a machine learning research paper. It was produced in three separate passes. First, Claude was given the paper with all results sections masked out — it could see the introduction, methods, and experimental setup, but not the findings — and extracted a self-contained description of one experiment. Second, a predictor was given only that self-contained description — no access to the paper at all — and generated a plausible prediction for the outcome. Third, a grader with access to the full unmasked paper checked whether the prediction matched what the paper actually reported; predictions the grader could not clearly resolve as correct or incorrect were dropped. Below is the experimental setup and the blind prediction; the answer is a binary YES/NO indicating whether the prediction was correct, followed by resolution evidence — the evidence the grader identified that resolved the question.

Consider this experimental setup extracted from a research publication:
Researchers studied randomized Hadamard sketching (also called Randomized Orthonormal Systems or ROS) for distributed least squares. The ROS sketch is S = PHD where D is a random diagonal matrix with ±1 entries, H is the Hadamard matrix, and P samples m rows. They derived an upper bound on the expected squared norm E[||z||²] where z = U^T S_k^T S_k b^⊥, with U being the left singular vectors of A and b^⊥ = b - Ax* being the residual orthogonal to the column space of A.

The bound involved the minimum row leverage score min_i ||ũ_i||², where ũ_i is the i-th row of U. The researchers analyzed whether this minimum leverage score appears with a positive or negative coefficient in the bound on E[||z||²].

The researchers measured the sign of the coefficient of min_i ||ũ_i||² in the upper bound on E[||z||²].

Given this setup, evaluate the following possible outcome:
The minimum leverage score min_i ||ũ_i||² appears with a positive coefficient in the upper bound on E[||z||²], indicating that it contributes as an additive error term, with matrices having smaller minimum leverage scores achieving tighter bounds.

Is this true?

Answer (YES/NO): NO